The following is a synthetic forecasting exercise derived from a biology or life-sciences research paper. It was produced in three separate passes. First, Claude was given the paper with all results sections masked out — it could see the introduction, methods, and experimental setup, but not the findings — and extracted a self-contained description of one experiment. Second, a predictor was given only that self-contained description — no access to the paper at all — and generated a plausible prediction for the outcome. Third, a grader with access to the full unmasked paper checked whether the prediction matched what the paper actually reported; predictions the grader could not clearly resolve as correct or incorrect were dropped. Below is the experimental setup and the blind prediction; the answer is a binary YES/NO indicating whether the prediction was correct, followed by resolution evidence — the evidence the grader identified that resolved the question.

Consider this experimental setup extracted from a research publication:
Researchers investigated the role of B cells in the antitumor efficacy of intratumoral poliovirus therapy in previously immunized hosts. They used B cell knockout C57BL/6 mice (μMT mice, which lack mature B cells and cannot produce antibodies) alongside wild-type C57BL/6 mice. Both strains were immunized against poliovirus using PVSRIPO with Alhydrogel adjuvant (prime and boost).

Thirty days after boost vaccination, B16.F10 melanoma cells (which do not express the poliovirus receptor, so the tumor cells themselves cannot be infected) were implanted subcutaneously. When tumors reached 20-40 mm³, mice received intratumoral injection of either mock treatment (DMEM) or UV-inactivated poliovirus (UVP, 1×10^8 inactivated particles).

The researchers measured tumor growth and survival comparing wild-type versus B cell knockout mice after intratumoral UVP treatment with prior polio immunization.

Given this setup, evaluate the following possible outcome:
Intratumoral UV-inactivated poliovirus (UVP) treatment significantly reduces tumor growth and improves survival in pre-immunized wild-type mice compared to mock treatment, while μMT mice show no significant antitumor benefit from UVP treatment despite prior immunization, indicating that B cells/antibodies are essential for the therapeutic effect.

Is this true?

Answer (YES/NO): NO